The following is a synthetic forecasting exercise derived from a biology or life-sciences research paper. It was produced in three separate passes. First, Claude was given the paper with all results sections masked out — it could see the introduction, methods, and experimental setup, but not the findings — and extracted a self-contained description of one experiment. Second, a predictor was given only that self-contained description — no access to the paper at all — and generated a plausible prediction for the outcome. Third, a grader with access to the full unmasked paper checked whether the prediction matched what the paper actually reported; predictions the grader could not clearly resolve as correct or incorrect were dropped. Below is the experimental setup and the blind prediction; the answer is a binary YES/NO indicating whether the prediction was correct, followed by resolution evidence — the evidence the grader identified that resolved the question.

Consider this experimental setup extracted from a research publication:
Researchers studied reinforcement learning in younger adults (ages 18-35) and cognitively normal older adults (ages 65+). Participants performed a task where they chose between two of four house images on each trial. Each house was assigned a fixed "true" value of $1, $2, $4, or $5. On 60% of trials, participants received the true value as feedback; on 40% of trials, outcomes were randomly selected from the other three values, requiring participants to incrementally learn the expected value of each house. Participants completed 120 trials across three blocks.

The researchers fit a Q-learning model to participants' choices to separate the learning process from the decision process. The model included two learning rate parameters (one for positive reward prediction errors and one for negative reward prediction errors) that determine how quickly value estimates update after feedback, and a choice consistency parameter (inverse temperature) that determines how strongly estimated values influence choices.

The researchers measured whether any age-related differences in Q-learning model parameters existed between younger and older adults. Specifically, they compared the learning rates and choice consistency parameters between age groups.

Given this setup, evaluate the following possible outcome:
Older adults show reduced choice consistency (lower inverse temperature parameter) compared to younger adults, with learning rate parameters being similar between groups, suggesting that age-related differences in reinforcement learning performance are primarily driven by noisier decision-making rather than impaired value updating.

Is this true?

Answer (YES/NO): YES